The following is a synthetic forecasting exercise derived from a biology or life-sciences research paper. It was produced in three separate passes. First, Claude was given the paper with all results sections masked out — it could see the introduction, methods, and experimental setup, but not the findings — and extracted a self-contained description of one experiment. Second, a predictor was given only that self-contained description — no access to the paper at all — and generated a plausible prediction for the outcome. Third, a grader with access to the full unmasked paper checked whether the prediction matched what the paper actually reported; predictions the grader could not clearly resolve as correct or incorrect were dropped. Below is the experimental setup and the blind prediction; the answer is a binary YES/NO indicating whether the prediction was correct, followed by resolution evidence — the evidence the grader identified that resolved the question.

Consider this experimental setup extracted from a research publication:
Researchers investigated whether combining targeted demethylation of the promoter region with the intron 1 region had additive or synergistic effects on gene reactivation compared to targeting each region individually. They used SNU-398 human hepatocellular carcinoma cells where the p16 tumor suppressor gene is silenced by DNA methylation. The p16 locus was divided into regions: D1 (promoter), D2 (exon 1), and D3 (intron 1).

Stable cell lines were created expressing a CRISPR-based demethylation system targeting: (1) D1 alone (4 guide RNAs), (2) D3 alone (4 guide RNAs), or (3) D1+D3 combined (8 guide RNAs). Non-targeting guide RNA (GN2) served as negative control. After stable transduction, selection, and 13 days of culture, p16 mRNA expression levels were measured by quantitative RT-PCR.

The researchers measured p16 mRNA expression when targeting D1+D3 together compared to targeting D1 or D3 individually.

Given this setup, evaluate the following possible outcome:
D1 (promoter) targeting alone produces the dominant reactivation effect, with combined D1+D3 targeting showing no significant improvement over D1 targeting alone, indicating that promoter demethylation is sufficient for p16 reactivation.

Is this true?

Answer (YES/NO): NO